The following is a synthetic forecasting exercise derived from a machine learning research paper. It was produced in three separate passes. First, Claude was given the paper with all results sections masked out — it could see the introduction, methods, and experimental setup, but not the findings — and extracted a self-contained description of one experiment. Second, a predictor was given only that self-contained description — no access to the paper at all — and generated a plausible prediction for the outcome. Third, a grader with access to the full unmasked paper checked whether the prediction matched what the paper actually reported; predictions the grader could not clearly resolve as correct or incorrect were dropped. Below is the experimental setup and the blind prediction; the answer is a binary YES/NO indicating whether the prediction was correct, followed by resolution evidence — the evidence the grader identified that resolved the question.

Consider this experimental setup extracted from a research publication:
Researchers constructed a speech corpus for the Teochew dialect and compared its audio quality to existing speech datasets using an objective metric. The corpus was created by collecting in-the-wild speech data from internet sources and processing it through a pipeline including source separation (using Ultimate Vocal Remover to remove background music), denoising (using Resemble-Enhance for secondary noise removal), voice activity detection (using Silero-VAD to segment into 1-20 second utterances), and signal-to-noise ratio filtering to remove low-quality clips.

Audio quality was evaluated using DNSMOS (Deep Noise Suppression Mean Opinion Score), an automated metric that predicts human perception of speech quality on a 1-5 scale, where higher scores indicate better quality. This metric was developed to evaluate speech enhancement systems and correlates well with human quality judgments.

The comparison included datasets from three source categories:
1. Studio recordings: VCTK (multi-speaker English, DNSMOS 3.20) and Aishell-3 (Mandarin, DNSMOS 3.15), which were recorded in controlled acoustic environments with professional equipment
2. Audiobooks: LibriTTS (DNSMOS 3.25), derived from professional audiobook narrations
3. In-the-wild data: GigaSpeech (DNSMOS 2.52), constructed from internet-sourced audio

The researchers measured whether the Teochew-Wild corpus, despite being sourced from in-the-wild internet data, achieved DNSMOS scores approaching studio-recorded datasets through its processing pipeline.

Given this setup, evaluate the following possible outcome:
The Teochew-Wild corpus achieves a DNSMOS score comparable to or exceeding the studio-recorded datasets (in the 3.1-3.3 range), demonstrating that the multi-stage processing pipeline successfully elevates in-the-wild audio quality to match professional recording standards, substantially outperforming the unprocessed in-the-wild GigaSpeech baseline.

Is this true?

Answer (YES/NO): YES